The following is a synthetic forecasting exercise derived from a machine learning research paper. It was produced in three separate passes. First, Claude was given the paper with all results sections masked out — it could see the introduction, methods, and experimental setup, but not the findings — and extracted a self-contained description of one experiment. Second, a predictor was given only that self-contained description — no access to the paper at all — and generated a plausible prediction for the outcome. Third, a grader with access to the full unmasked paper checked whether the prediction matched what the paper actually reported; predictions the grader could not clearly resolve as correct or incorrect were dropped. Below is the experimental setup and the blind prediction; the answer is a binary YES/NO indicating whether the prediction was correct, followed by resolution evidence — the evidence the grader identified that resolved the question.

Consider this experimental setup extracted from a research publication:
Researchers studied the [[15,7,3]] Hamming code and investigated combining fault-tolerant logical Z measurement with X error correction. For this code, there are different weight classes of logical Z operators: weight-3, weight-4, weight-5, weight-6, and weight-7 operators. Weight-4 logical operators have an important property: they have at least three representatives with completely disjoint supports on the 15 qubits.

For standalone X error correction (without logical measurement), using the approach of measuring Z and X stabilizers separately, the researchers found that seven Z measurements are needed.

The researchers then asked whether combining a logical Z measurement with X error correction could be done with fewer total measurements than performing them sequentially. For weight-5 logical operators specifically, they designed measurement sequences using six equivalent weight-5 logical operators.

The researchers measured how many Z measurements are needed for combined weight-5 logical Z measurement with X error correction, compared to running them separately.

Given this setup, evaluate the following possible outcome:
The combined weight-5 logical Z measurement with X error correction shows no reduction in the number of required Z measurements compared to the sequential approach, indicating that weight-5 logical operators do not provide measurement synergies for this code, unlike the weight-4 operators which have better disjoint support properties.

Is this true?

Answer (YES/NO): NO